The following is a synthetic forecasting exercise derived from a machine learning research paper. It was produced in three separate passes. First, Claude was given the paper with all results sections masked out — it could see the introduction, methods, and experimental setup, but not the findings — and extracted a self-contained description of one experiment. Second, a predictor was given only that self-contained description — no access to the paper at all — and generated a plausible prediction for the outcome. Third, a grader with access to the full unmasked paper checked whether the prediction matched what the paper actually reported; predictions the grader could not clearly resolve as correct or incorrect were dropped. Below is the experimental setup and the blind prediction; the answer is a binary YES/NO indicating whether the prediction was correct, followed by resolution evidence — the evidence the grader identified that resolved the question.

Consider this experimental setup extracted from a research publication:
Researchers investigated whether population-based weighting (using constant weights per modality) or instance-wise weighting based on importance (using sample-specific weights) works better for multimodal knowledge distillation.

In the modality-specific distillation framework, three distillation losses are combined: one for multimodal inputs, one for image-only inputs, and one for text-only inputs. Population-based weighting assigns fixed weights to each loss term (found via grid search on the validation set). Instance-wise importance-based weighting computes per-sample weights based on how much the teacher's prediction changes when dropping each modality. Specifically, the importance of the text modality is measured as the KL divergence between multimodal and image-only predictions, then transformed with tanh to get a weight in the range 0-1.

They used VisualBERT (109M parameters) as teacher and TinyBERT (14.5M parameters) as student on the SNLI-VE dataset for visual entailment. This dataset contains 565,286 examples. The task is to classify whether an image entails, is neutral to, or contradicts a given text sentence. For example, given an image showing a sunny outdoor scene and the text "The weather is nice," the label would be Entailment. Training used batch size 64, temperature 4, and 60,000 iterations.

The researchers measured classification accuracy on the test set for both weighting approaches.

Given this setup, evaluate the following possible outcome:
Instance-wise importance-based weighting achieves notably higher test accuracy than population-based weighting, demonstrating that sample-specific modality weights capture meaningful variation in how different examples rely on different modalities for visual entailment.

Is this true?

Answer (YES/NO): NO